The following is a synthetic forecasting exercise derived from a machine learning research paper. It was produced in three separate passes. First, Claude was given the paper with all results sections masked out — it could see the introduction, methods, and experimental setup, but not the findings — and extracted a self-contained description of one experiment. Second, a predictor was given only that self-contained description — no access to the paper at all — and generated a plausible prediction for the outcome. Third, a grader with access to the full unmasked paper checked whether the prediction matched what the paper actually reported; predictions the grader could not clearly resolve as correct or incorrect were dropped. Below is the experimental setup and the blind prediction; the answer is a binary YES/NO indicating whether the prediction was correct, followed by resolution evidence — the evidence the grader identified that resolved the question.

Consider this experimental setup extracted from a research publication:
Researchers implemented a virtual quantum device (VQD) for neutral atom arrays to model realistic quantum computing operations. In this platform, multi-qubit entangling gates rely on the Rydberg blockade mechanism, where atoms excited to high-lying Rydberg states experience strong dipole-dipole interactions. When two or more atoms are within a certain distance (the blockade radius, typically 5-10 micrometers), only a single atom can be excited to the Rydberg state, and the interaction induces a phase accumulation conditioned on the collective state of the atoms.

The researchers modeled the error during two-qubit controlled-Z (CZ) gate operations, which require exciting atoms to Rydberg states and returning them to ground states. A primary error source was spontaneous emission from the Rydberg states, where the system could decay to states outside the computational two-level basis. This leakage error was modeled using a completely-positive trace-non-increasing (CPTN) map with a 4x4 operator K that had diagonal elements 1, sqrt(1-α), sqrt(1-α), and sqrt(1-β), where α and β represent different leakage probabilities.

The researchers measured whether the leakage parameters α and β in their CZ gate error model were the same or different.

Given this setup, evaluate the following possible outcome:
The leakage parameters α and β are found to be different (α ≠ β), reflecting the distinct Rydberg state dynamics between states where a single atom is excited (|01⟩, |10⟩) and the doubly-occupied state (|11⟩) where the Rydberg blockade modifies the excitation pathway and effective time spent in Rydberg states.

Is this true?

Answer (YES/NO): YES